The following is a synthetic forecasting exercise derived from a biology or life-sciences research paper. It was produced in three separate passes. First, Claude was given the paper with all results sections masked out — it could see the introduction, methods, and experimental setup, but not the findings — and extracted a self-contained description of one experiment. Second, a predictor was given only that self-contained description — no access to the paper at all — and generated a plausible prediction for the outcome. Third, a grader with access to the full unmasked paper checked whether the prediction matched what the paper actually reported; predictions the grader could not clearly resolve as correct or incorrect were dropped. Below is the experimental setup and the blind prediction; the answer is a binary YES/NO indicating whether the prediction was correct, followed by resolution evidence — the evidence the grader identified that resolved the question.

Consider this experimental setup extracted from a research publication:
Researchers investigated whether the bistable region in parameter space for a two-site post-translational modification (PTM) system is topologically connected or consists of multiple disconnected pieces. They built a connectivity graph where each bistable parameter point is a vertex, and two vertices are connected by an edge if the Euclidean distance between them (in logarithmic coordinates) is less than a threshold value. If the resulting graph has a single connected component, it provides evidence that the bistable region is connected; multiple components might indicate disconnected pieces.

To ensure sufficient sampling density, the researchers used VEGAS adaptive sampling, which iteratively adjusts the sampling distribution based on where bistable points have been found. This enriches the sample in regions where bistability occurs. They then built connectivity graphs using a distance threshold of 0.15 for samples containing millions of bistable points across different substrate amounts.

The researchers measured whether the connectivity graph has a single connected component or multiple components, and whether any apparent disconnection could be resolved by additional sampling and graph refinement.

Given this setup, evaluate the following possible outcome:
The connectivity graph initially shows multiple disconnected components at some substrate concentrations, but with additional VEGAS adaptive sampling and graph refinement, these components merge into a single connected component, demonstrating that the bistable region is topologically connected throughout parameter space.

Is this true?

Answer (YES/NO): YES